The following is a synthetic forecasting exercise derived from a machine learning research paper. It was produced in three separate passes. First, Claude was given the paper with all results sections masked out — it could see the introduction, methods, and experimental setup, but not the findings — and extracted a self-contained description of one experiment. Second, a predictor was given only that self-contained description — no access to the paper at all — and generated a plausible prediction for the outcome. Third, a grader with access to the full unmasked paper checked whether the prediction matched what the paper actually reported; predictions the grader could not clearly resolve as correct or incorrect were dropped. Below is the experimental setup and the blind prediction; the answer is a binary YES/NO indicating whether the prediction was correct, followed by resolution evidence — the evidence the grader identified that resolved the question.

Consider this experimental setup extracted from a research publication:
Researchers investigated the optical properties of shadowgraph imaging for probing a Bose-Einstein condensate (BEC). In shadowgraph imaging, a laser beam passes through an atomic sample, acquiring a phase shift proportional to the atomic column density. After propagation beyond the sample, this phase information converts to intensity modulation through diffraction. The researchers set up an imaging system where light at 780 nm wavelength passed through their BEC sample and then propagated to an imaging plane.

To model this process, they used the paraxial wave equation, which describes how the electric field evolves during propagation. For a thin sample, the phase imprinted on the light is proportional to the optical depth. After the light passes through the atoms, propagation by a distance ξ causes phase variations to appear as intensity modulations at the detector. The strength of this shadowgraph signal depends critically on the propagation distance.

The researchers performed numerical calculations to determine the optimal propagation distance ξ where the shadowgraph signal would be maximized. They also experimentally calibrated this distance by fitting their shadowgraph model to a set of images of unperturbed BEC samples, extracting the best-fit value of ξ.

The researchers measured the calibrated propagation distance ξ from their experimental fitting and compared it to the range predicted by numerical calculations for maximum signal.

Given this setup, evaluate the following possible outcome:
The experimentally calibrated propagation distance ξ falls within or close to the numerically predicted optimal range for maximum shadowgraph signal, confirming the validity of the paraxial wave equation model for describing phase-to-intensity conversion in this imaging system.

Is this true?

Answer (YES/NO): YES